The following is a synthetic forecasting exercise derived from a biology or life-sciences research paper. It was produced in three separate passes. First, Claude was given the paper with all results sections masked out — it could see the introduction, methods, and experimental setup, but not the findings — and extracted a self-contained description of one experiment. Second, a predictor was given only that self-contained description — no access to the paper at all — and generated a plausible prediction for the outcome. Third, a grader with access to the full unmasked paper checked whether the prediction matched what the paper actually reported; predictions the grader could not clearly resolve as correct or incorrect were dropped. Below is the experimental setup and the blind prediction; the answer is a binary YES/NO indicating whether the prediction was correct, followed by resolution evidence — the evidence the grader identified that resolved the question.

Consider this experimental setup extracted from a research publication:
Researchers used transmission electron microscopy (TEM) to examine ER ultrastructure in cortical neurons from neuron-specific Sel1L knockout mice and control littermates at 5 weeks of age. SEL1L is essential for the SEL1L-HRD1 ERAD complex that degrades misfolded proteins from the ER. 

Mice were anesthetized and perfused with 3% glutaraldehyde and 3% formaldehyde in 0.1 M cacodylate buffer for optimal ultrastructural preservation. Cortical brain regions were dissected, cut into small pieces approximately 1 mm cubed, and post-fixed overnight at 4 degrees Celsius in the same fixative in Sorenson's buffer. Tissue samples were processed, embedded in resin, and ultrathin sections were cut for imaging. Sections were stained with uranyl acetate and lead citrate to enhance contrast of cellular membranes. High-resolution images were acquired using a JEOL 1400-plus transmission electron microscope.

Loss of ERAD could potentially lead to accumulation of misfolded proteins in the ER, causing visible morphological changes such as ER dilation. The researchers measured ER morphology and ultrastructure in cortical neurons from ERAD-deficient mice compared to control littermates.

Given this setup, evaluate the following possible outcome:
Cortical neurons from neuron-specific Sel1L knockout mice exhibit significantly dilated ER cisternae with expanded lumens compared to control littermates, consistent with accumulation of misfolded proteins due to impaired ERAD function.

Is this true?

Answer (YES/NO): YES